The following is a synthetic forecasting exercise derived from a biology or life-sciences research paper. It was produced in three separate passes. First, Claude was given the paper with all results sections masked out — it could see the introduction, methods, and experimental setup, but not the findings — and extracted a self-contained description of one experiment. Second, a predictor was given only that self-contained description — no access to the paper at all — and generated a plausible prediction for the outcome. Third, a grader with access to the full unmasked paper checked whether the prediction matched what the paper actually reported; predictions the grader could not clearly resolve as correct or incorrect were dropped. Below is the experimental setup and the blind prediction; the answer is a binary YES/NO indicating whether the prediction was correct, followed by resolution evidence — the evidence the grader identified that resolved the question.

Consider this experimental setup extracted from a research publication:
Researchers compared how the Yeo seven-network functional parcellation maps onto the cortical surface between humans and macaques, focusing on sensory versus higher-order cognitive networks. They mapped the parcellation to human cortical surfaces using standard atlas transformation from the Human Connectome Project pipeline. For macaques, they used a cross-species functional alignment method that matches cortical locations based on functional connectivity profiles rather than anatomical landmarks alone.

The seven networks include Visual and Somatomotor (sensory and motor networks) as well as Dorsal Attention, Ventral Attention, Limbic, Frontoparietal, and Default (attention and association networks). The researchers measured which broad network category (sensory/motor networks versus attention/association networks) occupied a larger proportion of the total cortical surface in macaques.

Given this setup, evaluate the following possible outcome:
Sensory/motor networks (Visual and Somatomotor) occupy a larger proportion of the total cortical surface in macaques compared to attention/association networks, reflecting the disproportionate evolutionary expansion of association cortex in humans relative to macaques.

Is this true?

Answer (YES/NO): NO